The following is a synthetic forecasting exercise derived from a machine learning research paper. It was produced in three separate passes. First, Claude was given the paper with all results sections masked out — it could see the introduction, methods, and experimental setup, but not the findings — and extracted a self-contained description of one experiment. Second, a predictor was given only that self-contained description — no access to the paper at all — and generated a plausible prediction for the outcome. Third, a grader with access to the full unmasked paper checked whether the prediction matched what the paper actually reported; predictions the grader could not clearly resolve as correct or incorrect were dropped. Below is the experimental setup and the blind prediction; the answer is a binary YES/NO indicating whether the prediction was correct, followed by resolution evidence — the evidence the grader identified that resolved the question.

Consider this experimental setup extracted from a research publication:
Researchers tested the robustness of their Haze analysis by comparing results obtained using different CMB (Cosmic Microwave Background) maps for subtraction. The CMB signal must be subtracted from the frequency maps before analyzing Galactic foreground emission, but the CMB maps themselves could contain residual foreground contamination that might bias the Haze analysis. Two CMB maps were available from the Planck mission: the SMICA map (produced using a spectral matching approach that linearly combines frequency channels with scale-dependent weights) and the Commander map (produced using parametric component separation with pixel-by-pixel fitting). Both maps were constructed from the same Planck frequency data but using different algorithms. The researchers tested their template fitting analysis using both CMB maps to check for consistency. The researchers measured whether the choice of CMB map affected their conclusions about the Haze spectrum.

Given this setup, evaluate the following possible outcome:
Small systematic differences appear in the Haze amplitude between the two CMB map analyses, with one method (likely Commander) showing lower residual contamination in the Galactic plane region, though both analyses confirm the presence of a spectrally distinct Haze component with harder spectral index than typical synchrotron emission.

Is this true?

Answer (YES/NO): NO